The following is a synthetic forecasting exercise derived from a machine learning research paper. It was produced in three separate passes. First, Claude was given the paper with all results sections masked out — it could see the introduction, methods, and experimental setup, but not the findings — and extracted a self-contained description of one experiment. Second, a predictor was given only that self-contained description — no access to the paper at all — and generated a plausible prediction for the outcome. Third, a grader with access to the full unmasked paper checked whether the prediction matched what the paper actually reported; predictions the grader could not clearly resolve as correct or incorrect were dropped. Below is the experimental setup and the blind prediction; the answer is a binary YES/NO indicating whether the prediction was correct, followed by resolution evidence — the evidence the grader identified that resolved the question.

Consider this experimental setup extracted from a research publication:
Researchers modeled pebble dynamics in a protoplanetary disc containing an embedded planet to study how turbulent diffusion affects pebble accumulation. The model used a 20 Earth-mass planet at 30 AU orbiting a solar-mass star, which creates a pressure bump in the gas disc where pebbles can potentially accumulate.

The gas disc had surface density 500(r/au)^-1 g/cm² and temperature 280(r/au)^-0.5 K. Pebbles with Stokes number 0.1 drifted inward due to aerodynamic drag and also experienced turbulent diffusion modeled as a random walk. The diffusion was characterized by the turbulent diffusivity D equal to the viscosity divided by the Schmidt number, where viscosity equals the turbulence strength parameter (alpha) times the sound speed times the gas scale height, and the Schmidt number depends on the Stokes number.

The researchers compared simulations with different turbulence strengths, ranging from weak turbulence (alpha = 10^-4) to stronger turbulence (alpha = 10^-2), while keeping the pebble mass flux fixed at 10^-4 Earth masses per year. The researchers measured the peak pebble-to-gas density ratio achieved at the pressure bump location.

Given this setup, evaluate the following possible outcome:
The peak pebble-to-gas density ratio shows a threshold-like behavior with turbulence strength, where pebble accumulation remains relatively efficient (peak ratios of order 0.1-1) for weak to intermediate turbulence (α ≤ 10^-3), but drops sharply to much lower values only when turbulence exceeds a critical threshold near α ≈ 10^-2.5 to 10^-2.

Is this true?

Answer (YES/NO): NO